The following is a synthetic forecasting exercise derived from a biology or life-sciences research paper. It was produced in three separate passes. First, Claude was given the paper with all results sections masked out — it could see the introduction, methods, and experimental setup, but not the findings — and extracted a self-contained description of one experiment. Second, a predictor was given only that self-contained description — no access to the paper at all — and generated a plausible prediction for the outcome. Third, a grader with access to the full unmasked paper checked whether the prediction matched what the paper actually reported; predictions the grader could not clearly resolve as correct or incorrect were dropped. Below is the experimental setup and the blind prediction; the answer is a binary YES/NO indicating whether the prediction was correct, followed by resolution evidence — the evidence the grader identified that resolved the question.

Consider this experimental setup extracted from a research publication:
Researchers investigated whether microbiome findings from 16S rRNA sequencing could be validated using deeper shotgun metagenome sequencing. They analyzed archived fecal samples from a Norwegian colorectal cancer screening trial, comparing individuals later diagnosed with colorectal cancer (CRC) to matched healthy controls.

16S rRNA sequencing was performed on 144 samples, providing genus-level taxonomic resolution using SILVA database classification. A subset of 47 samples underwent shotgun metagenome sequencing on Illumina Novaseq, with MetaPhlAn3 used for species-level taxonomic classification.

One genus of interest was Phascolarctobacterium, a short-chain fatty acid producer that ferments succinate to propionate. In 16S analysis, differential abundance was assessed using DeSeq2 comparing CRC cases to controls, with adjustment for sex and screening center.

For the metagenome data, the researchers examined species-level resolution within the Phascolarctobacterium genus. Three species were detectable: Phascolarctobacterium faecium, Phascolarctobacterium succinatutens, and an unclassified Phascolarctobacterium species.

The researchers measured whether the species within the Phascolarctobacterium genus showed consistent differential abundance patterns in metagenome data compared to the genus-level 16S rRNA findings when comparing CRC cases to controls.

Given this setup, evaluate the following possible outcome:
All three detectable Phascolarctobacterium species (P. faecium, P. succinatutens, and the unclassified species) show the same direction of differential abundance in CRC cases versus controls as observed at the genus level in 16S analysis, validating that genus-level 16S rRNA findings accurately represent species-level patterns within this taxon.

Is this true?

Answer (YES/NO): NO